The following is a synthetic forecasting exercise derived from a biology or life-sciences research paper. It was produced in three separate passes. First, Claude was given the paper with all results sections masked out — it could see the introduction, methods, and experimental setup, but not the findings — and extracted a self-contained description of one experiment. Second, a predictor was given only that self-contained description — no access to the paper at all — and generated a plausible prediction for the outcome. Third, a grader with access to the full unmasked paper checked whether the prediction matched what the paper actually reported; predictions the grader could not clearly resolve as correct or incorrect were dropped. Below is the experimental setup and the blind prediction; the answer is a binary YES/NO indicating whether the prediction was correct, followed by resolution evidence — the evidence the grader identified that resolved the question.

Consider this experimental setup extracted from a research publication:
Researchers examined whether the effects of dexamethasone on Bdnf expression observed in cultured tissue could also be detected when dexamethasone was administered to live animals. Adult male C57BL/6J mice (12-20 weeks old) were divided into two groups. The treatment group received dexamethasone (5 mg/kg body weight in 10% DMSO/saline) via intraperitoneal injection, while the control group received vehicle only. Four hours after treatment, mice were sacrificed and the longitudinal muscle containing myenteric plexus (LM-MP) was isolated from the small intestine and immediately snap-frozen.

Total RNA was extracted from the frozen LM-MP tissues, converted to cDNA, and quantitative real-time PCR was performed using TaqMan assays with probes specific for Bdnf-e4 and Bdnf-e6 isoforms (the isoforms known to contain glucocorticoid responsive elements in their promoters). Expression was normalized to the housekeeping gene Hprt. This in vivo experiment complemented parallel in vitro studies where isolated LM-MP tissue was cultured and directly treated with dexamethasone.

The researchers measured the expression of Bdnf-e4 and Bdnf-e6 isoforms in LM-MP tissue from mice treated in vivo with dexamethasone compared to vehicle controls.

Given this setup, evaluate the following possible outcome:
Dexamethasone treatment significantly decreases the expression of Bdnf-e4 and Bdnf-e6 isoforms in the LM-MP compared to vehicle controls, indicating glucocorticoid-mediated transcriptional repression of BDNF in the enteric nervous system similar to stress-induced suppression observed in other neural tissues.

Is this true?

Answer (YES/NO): YES